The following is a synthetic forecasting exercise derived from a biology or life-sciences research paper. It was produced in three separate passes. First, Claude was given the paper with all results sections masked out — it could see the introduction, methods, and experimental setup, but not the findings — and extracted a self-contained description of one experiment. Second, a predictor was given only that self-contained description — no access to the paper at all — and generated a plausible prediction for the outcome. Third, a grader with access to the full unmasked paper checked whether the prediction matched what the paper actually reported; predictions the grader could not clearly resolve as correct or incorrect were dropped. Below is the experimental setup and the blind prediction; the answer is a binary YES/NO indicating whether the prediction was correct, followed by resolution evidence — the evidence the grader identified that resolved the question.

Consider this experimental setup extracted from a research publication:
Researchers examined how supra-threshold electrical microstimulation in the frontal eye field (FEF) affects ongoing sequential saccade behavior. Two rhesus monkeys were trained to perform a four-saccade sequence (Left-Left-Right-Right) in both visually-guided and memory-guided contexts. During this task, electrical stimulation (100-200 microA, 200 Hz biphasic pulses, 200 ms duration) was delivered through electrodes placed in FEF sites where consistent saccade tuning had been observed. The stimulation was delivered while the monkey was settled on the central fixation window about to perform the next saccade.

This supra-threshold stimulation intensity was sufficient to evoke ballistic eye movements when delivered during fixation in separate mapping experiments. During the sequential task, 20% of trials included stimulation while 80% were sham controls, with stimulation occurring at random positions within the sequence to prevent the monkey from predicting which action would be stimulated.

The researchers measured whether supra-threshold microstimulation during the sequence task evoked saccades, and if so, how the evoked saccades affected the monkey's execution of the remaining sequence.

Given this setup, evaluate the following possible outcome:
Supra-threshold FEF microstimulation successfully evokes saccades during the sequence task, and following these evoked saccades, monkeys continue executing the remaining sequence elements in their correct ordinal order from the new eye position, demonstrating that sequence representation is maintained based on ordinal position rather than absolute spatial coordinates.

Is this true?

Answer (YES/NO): NO